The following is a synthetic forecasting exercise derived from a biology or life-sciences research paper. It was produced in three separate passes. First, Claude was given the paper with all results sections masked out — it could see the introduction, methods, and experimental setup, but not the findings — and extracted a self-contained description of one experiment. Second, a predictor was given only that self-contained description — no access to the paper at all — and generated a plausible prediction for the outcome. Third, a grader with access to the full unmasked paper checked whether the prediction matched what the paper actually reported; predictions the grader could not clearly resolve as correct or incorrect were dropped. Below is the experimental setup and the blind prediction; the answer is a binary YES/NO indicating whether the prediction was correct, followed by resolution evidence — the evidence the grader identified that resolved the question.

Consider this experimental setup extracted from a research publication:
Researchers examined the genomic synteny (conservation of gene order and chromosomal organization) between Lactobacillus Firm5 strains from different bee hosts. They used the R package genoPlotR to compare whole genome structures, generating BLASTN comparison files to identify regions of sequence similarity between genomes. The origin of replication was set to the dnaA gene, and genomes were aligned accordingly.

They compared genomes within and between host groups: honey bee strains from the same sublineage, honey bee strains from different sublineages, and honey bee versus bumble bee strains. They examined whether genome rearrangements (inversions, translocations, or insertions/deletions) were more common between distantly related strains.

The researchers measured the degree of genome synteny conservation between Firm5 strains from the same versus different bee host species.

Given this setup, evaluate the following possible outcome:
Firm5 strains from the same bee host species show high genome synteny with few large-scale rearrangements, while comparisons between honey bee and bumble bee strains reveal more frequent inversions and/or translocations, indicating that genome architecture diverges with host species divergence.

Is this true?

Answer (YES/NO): NO